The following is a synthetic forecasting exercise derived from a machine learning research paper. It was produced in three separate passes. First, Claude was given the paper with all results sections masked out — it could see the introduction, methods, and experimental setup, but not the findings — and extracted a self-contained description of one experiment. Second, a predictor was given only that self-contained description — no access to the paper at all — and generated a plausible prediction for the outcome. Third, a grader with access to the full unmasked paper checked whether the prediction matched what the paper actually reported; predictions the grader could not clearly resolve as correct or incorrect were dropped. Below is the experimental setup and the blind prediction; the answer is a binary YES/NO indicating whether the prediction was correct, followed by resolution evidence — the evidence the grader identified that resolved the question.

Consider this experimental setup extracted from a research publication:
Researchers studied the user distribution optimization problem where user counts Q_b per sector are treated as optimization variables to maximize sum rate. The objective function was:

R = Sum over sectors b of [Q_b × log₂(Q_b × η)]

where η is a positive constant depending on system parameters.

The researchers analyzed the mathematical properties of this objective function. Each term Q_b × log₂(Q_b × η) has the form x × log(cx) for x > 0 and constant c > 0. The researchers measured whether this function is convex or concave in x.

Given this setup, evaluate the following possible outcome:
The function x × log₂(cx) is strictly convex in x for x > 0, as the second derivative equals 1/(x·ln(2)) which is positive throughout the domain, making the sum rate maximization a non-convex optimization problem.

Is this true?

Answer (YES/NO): YES